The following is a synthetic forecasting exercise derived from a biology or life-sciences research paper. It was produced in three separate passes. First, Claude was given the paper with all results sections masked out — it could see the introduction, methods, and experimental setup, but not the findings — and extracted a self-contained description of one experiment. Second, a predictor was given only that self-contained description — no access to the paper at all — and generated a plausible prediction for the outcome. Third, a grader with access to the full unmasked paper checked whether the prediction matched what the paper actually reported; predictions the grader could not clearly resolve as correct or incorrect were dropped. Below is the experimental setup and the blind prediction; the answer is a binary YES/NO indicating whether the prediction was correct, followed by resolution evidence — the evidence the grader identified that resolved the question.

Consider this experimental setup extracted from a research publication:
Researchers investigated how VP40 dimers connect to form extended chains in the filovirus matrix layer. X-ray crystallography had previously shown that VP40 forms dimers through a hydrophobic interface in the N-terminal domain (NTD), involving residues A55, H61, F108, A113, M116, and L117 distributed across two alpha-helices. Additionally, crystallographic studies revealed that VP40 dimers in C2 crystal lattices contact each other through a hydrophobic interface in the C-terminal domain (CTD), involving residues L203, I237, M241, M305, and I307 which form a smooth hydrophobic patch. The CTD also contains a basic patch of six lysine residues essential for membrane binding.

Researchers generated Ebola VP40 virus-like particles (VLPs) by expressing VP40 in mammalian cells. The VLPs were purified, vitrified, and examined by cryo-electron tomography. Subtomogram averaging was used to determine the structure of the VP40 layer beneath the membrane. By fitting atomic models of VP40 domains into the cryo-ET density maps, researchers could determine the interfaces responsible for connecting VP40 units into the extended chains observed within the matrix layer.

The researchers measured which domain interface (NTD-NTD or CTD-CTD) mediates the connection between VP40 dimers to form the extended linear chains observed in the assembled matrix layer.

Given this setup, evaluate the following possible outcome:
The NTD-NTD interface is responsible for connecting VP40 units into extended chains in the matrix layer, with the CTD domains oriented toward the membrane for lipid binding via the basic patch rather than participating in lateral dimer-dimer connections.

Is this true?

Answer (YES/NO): NO